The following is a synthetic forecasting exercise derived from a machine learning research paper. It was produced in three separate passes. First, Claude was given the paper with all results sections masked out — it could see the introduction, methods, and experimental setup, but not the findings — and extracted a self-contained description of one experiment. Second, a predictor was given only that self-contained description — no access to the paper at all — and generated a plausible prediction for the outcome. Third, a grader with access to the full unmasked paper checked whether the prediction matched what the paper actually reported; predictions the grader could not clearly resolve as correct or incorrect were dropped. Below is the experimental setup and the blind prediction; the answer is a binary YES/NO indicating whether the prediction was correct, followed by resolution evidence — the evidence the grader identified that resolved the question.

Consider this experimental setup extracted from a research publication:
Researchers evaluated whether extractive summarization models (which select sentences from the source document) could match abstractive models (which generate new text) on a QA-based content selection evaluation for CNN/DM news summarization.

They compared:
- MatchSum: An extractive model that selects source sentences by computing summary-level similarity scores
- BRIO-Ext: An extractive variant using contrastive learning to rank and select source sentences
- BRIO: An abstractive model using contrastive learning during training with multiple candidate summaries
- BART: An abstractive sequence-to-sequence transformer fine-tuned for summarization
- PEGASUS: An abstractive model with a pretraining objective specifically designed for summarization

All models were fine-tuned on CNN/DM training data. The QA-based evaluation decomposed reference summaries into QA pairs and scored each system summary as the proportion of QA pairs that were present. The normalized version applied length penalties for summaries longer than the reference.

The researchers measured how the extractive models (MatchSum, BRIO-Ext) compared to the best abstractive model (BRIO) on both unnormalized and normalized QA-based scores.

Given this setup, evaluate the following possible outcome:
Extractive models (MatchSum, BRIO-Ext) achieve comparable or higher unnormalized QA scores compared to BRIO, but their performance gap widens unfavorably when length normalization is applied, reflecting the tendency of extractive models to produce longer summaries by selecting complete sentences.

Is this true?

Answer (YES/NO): NO